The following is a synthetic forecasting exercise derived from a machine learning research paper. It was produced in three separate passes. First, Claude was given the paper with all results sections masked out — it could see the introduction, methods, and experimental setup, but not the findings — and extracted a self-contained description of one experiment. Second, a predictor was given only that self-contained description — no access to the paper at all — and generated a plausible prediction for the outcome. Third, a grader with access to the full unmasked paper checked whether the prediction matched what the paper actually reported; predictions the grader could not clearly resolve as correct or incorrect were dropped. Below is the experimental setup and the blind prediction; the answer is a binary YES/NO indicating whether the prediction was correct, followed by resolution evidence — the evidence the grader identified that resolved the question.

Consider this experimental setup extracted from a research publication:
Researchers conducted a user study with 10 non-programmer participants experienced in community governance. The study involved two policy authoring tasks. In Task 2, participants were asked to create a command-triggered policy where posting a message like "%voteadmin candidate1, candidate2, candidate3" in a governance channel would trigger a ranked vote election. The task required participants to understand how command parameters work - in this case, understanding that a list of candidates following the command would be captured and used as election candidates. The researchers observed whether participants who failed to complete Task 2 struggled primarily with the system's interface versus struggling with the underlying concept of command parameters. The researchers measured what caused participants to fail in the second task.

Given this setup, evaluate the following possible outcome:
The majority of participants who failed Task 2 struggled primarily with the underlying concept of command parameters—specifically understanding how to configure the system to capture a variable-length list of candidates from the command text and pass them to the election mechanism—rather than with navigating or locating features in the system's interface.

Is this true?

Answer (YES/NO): YES